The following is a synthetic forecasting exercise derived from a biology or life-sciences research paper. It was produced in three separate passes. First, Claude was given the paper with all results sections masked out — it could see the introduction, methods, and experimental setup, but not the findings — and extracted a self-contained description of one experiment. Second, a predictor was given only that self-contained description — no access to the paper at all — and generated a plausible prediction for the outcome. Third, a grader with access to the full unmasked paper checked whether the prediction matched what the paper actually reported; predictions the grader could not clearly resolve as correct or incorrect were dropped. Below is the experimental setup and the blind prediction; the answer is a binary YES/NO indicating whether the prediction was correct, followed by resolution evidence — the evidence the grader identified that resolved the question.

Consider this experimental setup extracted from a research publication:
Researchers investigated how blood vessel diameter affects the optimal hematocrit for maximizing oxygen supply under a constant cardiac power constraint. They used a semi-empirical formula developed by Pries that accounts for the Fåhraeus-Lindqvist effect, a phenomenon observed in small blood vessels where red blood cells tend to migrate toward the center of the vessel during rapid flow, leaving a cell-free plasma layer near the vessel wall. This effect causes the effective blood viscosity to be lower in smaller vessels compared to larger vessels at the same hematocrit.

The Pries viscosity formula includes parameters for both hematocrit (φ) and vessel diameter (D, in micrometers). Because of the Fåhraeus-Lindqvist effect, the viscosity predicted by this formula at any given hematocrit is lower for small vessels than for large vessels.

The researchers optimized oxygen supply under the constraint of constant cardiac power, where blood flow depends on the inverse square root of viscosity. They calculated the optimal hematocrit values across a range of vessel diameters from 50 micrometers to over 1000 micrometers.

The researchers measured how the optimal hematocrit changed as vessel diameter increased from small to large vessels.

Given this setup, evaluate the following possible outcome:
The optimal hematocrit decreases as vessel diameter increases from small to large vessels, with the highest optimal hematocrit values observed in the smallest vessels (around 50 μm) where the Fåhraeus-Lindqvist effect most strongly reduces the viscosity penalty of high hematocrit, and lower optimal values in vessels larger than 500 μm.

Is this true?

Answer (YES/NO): YES